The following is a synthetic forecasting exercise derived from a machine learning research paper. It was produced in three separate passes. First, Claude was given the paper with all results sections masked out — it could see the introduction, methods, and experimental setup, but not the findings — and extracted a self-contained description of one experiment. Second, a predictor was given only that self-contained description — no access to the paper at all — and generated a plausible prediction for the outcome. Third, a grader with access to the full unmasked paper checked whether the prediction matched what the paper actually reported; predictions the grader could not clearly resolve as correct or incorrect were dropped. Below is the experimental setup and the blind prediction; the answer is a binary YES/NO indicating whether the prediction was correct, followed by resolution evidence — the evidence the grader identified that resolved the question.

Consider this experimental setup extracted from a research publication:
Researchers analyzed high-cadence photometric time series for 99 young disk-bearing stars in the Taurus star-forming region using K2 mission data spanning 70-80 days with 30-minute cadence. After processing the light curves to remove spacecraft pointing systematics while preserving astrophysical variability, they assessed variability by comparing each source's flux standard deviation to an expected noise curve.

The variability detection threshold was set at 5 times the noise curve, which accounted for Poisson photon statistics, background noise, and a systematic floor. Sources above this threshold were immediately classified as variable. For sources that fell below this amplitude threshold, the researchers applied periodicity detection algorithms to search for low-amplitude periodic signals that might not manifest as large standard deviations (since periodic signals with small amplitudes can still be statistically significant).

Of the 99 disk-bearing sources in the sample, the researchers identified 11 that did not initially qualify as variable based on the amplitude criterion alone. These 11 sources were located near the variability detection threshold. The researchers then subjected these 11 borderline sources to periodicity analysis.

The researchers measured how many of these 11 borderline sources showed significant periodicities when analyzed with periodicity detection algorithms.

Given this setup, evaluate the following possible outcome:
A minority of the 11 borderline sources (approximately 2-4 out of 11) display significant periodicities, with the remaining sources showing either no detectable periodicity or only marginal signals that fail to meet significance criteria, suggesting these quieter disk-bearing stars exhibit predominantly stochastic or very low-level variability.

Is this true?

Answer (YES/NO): NO